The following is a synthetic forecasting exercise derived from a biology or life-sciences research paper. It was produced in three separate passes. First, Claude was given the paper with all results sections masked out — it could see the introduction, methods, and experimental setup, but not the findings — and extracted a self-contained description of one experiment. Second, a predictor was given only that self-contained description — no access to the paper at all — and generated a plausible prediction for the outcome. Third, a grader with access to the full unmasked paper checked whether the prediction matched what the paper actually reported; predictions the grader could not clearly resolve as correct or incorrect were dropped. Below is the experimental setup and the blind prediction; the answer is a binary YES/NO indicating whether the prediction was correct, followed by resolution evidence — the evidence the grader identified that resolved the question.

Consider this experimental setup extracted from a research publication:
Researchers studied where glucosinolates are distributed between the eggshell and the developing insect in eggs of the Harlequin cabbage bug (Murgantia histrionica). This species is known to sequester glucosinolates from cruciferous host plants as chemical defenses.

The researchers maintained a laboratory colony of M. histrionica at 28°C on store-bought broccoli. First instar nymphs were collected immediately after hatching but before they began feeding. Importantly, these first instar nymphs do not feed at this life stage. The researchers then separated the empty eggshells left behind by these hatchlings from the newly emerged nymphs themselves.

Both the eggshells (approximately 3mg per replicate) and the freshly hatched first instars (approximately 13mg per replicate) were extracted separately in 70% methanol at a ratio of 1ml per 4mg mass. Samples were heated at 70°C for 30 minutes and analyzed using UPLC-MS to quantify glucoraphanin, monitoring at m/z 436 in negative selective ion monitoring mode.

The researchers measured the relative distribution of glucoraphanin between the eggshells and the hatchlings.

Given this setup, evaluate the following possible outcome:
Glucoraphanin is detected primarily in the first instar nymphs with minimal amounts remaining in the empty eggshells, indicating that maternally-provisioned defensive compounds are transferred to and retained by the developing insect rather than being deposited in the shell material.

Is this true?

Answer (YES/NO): NO